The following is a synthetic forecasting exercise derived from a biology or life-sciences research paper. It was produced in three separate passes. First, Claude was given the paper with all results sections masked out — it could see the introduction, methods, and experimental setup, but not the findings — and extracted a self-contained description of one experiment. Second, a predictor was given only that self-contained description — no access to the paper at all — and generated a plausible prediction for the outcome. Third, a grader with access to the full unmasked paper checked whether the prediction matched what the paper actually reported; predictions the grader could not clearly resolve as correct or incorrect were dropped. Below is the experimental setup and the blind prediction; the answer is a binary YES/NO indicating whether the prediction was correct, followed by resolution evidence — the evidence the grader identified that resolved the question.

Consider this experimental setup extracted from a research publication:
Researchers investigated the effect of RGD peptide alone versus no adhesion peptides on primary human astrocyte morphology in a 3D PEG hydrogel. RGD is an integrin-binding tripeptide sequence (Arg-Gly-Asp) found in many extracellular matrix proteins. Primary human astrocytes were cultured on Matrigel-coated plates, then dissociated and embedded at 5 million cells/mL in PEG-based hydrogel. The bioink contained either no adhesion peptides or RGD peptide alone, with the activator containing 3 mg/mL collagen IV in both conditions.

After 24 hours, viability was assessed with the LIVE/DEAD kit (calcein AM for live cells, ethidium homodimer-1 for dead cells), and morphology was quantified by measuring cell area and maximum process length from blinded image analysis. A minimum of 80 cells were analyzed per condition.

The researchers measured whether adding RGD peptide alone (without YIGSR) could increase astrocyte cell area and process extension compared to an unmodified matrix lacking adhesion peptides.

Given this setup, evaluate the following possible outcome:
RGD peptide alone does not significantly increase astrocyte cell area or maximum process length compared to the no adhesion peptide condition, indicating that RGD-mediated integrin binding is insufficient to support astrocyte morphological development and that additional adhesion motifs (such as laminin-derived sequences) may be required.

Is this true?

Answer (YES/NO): NO